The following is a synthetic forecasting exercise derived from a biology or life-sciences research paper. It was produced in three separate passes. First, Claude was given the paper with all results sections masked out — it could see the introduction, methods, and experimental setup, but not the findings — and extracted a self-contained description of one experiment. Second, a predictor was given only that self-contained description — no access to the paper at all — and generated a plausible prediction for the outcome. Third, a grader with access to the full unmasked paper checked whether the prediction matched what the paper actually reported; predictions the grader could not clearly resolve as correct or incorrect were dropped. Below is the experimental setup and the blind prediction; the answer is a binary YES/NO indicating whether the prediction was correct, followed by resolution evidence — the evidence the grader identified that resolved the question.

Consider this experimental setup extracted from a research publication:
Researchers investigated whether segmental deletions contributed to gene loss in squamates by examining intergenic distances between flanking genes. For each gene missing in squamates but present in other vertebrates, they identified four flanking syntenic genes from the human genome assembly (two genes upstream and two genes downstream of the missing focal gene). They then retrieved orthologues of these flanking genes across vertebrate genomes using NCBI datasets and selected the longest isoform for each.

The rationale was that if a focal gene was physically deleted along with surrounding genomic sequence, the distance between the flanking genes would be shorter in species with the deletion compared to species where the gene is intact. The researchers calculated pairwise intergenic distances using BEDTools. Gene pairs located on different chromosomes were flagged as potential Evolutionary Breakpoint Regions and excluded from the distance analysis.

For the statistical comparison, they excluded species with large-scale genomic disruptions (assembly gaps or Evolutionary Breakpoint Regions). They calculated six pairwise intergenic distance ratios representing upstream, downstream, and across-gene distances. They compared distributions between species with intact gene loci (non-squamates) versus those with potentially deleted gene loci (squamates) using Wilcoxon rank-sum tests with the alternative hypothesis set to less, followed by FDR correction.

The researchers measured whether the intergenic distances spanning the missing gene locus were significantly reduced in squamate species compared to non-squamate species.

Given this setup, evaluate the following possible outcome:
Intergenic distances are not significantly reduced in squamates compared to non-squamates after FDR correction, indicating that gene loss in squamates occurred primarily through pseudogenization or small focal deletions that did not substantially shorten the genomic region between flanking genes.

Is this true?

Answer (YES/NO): NO